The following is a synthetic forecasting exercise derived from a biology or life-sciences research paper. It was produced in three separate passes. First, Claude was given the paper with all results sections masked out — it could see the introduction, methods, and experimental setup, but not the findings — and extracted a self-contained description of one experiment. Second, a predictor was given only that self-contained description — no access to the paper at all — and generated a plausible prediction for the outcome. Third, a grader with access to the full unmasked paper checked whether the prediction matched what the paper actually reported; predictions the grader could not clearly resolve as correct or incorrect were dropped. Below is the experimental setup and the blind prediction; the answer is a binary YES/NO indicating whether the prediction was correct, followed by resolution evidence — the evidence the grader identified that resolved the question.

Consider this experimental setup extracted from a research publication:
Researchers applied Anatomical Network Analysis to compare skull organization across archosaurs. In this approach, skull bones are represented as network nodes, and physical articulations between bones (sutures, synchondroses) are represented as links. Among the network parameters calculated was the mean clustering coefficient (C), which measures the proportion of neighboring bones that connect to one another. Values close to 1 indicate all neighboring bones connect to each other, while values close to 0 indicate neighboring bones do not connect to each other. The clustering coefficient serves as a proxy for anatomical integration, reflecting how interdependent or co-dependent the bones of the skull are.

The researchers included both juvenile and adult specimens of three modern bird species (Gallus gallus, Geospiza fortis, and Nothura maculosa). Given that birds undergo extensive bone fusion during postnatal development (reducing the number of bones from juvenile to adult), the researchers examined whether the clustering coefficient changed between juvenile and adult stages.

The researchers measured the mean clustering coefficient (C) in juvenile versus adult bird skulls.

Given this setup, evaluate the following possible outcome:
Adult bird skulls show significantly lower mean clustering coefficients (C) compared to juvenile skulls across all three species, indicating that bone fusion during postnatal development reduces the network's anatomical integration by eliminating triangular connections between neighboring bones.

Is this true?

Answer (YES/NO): NO